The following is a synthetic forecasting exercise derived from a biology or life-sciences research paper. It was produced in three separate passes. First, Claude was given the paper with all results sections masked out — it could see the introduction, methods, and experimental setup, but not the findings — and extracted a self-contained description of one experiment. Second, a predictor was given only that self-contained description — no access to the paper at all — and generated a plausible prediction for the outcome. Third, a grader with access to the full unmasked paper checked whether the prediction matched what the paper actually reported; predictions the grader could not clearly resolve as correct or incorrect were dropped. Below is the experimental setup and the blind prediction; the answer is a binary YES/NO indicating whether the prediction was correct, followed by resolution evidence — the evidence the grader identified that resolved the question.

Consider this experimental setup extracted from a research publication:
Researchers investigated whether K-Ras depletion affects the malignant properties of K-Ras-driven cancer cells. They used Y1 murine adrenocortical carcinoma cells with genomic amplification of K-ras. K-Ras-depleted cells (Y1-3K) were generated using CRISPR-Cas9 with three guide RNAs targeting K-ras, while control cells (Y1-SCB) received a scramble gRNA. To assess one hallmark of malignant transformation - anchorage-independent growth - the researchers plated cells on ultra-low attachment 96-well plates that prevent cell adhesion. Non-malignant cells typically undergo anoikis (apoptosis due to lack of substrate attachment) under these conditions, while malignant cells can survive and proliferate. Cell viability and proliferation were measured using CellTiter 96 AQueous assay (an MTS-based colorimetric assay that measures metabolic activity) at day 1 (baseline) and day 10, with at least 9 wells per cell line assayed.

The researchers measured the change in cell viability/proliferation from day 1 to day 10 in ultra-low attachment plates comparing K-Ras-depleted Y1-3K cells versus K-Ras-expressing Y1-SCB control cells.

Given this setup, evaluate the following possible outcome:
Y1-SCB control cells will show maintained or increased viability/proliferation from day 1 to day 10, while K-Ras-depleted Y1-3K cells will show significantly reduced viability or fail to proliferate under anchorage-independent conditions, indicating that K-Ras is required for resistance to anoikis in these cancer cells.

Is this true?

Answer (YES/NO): YES